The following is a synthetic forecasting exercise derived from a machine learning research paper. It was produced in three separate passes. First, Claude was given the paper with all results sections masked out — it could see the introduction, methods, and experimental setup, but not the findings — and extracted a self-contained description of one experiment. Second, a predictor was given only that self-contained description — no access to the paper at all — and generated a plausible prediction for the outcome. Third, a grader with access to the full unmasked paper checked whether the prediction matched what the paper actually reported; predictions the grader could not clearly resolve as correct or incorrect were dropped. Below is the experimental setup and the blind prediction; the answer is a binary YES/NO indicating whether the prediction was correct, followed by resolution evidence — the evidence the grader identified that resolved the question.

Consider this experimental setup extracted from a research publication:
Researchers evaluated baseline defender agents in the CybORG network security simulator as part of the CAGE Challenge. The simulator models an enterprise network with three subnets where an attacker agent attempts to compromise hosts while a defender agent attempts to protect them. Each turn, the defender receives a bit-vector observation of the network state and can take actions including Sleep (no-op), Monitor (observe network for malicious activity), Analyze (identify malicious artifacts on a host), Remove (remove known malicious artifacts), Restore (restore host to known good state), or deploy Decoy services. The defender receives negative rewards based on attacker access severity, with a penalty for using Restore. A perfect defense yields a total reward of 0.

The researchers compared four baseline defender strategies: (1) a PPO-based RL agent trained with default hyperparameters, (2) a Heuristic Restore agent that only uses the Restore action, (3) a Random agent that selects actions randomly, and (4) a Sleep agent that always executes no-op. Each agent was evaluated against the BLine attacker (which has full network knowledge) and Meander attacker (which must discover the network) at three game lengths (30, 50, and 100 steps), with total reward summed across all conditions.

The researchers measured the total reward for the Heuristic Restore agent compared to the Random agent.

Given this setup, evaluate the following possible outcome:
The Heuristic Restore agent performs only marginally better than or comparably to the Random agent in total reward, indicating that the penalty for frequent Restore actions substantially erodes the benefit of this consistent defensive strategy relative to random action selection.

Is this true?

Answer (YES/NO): NO